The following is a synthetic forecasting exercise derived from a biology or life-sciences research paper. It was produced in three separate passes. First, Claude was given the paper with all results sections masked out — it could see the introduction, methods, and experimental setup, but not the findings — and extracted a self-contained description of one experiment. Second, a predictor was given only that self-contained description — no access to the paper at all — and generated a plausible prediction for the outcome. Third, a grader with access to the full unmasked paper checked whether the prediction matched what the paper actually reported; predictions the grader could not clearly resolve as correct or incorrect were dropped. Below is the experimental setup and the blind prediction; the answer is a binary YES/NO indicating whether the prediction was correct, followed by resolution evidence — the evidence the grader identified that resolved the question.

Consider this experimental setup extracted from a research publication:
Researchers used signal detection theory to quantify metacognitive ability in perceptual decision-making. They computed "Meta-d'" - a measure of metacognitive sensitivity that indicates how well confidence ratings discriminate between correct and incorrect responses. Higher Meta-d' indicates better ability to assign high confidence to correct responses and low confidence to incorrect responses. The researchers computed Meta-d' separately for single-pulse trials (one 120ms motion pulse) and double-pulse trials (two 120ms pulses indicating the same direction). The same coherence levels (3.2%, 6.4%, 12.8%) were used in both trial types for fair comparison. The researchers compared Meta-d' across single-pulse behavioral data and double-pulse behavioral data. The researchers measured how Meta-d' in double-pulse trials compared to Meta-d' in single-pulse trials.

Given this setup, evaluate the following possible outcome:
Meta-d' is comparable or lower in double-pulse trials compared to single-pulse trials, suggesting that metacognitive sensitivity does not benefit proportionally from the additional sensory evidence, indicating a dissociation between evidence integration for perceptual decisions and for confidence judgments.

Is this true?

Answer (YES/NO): NO